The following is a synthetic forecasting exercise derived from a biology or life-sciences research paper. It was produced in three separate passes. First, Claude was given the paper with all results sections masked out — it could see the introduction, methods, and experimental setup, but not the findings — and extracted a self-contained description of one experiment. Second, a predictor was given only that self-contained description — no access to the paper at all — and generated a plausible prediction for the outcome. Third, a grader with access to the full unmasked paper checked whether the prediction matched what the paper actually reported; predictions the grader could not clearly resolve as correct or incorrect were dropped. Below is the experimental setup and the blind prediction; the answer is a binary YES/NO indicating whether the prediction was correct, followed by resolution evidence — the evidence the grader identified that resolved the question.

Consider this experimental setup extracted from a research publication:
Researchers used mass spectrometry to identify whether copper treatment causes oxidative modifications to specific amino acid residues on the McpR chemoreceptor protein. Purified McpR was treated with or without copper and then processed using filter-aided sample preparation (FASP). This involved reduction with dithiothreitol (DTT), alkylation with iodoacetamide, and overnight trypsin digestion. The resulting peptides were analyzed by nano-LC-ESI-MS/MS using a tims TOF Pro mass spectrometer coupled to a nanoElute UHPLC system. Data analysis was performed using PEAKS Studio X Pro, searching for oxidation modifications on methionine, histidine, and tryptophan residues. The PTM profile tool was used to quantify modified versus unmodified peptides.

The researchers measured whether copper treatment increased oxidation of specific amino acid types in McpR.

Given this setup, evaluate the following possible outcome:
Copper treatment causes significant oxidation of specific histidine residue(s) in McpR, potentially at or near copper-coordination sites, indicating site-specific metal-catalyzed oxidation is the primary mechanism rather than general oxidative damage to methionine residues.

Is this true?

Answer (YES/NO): YES